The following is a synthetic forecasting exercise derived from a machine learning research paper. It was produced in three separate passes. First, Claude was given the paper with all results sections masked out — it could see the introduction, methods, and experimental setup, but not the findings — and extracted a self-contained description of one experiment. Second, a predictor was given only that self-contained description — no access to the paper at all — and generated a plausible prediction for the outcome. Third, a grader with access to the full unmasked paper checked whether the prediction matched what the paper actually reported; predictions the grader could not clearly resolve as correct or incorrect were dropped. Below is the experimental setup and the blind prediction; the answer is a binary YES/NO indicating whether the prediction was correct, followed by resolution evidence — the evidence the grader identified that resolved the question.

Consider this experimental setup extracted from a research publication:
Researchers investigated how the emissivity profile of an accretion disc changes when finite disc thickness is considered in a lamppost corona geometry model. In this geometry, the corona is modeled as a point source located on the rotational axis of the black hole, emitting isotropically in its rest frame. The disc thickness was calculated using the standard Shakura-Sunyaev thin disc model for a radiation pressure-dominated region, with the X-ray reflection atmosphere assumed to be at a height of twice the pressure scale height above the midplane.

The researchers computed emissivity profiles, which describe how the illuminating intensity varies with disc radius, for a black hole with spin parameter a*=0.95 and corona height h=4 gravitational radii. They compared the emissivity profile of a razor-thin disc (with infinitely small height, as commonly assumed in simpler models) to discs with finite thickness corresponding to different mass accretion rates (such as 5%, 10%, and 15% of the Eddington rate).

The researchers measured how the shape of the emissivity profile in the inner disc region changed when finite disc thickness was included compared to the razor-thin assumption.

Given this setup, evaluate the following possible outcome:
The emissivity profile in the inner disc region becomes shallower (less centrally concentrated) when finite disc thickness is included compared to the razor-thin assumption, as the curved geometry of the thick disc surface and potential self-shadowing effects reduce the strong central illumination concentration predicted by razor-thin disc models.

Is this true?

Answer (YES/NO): YES